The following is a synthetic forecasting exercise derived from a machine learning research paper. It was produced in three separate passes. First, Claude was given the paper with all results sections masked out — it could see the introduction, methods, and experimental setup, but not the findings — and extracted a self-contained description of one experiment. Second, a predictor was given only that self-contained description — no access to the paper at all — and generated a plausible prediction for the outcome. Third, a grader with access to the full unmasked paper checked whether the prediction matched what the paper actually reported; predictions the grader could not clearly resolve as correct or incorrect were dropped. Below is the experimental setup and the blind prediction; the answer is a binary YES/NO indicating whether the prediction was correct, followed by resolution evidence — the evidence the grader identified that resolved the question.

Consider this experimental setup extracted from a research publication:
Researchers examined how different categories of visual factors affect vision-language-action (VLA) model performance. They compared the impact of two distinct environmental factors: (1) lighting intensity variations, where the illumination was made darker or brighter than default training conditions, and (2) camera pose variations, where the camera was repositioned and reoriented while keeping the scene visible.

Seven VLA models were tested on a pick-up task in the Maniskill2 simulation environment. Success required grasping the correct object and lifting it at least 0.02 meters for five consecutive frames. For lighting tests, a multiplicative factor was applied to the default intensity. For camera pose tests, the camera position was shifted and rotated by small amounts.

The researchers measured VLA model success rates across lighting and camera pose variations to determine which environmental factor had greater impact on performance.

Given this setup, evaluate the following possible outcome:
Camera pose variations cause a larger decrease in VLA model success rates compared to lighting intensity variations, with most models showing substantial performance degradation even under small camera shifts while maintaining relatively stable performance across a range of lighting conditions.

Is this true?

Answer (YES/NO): NO